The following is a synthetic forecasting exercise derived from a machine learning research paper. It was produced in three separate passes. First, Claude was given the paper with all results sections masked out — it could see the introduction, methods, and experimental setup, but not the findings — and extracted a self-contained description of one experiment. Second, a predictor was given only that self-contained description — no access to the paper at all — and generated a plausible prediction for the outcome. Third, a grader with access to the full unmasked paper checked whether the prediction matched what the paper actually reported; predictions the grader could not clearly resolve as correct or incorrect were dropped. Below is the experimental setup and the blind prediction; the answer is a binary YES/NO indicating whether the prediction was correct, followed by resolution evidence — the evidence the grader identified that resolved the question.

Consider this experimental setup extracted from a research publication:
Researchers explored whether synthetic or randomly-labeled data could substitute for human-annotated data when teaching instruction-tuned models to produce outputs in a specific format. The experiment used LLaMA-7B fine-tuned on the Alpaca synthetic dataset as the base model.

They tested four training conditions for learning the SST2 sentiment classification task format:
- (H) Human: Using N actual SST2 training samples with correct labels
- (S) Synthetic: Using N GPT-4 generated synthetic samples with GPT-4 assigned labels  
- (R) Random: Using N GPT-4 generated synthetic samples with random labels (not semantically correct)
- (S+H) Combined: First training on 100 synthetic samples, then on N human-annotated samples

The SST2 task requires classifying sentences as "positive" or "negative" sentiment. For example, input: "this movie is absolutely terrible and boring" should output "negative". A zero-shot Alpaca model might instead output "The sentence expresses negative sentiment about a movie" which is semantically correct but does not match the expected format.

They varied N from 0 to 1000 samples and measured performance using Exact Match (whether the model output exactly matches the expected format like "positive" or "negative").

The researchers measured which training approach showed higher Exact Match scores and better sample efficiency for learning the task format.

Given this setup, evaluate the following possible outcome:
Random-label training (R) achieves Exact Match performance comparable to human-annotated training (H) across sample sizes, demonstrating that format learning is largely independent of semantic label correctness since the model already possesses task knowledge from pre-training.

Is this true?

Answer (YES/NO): NO